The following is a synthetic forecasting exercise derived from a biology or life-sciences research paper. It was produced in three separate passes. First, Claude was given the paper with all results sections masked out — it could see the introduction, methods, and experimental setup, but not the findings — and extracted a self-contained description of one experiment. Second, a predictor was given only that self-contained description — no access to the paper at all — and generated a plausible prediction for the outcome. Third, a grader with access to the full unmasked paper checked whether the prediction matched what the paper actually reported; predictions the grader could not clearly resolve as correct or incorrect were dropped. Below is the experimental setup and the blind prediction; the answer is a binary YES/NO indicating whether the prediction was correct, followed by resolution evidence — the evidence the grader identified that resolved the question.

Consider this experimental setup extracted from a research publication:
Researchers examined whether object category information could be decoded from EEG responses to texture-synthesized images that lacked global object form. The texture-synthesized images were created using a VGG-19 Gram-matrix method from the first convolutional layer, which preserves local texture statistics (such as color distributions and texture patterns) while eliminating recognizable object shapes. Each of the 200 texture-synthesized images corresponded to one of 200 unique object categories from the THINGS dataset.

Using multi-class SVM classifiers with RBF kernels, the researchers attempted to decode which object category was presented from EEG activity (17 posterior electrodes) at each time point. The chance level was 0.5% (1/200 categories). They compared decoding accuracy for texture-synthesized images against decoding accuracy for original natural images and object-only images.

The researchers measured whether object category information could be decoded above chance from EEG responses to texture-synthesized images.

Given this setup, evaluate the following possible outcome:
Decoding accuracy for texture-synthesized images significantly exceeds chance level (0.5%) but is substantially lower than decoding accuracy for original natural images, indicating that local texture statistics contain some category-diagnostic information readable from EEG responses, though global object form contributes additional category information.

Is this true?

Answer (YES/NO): YES